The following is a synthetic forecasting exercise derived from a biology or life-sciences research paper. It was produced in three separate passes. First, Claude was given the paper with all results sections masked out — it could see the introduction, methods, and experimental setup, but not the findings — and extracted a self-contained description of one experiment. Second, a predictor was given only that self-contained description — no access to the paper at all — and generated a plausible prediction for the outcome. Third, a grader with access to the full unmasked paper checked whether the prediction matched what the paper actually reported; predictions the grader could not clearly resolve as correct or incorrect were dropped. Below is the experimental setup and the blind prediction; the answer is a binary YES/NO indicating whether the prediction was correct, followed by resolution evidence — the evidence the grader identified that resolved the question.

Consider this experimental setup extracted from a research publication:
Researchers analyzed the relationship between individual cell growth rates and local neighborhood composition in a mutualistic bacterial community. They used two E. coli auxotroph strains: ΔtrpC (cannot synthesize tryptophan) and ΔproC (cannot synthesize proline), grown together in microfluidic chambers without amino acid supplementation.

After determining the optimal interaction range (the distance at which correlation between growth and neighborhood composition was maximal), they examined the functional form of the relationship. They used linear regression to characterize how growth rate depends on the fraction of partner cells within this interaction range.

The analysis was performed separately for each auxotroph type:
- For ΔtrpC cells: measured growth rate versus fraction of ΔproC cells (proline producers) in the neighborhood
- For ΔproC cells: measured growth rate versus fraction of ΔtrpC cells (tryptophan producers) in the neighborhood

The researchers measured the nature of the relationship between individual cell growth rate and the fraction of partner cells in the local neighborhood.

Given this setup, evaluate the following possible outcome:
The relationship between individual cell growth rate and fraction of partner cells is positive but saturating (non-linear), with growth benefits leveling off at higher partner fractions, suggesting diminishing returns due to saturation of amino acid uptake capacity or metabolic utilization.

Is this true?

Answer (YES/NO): NO